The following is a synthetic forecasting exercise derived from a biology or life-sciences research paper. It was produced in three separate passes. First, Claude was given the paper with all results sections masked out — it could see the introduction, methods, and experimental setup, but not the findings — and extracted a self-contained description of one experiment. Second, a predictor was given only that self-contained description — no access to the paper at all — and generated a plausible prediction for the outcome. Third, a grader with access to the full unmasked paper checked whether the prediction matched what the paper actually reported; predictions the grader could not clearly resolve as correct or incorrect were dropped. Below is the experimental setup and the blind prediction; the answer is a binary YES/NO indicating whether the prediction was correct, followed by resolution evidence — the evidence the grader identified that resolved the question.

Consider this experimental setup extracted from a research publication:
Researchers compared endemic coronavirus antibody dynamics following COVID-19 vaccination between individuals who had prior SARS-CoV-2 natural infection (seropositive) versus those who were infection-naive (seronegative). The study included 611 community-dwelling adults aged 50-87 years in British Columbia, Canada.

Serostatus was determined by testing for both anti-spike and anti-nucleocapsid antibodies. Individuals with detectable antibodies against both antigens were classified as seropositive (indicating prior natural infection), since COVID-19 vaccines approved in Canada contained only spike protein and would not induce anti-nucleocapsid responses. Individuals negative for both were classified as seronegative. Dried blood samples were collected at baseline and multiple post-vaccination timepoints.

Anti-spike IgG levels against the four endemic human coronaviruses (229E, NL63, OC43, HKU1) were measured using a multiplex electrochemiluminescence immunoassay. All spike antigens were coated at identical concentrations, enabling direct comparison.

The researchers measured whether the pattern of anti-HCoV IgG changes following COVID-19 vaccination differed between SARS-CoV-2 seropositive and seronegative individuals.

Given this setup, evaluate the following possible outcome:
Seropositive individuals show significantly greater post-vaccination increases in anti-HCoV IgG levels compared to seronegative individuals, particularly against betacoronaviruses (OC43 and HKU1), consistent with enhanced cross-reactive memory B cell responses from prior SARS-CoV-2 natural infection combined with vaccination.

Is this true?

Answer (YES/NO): NO